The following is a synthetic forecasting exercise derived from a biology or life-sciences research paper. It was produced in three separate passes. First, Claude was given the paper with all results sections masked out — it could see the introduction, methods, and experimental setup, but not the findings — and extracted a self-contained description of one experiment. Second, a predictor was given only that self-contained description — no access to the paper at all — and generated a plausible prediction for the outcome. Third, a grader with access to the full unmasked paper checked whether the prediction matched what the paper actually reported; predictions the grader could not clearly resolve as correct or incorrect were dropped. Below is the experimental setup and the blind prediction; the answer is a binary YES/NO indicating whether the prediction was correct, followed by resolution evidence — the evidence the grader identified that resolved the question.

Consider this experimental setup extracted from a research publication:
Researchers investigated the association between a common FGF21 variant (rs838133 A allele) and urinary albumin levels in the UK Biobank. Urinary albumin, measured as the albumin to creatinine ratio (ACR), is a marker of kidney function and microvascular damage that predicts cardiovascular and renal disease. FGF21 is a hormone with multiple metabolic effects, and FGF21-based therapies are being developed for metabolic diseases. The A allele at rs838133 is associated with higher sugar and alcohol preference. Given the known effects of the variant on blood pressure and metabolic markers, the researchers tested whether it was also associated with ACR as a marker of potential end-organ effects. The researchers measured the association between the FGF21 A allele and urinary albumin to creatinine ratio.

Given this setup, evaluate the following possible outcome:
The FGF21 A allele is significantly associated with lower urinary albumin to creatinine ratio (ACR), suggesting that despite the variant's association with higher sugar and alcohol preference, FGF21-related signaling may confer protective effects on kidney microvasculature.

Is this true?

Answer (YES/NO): NO